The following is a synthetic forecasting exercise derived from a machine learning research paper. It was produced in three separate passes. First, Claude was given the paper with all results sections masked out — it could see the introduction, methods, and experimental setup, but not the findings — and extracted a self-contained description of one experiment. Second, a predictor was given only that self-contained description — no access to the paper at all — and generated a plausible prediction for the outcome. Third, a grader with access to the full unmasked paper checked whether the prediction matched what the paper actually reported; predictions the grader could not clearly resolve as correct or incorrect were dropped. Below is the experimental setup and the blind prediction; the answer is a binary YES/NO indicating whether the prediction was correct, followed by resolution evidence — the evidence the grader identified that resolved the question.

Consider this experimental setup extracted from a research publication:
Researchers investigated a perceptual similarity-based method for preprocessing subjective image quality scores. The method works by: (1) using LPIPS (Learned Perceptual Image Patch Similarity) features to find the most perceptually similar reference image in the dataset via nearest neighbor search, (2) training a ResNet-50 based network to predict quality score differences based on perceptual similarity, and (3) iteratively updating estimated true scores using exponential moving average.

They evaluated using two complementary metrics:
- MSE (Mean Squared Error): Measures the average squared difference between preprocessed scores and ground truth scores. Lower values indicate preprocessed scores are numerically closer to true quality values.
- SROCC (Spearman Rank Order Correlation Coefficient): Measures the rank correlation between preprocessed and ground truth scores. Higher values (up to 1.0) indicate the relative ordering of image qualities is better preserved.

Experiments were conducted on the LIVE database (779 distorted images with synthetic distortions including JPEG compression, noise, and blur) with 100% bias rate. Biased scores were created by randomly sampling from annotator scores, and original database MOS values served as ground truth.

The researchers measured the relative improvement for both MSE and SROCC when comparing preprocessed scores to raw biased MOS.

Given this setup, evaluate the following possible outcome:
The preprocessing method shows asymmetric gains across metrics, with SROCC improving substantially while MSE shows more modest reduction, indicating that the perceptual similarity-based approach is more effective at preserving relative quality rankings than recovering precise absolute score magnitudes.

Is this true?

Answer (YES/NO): NO